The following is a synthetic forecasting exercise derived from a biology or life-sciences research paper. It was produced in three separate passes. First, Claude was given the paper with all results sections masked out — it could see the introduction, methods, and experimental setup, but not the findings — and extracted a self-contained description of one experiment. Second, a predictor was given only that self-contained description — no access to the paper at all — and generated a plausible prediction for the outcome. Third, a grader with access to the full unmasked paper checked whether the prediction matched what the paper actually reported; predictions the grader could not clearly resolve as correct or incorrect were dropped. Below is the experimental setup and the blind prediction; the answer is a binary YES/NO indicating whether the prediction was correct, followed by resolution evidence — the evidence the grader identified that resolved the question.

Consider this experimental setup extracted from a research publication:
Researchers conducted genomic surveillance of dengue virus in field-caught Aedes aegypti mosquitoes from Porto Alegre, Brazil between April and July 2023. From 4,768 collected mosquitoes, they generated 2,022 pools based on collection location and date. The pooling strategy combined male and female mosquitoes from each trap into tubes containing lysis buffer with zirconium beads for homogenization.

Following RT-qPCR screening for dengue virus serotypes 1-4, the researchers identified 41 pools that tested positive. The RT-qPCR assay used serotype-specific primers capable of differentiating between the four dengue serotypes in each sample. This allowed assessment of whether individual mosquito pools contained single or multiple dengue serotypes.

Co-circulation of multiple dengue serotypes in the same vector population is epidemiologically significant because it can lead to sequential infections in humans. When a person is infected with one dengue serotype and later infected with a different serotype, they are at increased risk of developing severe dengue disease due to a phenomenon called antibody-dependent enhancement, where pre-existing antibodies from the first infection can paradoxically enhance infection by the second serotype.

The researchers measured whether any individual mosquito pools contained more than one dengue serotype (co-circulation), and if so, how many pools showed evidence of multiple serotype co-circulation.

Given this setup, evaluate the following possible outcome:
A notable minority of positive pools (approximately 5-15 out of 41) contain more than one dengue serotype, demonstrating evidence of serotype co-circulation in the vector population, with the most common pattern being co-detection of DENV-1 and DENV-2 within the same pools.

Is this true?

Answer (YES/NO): NO